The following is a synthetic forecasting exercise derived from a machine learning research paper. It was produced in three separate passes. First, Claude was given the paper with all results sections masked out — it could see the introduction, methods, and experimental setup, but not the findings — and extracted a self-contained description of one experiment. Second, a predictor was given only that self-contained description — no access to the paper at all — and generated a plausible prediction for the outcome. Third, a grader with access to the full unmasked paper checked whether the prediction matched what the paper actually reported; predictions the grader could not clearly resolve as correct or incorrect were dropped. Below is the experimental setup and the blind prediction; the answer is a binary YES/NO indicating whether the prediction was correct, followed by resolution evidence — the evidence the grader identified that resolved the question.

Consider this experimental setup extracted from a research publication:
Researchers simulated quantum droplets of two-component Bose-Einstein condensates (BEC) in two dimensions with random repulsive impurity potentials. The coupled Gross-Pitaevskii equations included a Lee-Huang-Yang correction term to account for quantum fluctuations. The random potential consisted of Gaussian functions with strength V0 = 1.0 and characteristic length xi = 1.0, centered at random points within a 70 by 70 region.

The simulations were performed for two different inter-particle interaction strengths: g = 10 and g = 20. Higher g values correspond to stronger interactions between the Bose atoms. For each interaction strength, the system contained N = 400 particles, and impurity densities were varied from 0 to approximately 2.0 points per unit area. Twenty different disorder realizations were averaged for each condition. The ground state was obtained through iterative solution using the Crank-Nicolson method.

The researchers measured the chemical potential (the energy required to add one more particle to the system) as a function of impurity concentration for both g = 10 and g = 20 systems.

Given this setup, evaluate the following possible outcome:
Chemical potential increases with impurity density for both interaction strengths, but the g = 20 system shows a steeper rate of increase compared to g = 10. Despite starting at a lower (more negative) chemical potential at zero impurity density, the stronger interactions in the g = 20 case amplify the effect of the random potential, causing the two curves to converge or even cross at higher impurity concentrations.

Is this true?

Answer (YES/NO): NO